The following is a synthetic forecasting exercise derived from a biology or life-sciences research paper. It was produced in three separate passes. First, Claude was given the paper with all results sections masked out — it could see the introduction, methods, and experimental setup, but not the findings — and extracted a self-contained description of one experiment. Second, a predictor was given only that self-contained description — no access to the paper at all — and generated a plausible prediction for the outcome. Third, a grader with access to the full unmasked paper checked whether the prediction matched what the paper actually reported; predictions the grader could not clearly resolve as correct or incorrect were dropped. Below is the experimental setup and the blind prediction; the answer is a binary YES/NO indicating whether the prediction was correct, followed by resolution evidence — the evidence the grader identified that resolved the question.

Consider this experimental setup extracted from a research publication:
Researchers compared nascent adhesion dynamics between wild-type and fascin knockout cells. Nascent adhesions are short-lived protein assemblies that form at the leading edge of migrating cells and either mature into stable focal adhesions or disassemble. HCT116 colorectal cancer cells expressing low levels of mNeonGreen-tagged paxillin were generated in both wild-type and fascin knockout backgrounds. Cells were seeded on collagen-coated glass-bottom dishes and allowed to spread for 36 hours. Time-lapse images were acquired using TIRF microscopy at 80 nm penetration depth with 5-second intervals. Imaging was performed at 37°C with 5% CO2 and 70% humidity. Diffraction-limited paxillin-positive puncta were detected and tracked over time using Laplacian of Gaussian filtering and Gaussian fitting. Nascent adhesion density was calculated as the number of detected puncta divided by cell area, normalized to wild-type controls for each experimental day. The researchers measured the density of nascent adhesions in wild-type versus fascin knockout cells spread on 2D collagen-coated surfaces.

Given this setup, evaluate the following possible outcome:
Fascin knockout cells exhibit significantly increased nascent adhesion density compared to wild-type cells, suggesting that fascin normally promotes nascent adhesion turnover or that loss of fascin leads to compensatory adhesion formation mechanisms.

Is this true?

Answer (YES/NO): NO